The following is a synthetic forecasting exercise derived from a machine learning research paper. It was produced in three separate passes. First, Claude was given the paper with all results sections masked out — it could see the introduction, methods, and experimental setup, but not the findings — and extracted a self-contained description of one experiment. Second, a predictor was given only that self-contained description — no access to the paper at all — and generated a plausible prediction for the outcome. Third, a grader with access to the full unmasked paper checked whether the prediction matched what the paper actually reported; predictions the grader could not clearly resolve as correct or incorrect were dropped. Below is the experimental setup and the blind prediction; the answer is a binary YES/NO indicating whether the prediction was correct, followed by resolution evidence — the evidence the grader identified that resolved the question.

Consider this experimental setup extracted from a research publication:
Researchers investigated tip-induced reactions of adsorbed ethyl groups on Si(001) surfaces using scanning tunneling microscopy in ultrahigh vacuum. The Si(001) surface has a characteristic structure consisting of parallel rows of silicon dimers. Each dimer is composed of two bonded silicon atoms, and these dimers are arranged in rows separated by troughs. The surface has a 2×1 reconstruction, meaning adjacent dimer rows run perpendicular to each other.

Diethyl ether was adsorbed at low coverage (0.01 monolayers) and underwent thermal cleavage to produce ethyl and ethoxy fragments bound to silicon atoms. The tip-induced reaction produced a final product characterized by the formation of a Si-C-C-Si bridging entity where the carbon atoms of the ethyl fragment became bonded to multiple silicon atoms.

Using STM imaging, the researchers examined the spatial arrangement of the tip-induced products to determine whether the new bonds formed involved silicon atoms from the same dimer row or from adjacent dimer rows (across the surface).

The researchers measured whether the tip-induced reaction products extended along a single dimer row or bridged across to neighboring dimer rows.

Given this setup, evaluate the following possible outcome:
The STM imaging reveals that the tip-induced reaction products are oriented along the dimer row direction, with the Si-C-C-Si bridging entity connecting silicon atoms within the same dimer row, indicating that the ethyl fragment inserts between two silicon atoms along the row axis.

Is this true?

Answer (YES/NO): YES